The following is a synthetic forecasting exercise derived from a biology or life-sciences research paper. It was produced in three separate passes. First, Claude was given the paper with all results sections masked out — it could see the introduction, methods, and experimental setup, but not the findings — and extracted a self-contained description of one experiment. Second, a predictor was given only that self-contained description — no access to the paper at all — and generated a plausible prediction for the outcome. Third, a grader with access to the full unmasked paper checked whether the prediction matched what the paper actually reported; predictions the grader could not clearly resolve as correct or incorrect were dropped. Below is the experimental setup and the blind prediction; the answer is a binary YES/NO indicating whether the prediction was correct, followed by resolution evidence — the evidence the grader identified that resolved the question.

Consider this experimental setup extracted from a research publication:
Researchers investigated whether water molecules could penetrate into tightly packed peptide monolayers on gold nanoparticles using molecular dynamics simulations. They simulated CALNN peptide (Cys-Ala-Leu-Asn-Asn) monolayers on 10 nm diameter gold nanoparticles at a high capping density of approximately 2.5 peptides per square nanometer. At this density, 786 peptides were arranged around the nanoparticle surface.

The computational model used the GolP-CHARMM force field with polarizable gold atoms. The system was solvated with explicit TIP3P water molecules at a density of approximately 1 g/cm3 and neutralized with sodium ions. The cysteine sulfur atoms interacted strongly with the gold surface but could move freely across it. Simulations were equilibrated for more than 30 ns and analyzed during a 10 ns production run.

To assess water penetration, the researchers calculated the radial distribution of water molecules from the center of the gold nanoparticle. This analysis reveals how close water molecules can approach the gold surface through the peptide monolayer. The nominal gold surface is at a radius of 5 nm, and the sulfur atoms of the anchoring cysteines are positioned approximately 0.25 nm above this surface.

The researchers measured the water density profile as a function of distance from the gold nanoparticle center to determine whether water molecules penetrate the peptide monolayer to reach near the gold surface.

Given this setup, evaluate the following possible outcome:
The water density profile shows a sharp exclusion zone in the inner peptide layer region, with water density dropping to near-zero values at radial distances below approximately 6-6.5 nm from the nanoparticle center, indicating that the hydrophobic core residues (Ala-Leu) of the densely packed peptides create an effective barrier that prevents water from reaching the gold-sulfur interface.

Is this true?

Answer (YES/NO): NO